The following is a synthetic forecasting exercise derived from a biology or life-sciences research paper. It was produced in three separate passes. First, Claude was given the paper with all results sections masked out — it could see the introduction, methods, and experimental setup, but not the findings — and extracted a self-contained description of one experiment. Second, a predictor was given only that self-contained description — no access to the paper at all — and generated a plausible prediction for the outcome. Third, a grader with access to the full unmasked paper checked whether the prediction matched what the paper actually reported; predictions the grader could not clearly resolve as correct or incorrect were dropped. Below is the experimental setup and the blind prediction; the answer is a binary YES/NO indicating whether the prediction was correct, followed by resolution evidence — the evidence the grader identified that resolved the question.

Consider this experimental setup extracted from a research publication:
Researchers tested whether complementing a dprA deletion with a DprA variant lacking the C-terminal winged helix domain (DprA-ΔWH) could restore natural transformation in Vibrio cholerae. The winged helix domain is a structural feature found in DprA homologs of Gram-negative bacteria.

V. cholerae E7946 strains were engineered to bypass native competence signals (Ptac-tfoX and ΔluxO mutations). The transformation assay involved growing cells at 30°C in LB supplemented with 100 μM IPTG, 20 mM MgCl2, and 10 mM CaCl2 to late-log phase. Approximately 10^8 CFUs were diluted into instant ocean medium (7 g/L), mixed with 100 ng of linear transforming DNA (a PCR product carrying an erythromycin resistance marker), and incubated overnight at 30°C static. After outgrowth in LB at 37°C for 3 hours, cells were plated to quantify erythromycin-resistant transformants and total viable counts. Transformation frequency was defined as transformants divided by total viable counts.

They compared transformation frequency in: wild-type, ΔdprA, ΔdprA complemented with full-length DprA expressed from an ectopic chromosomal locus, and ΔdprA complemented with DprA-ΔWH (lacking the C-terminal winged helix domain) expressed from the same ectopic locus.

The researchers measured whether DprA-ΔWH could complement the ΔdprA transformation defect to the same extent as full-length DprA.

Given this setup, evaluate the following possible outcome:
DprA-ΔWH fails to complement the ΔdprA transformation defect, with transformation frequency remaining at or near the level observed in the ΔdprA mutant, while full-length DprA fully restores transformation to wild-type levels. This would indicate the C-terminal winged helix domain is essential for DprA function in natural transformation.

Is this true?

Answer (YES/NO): NO